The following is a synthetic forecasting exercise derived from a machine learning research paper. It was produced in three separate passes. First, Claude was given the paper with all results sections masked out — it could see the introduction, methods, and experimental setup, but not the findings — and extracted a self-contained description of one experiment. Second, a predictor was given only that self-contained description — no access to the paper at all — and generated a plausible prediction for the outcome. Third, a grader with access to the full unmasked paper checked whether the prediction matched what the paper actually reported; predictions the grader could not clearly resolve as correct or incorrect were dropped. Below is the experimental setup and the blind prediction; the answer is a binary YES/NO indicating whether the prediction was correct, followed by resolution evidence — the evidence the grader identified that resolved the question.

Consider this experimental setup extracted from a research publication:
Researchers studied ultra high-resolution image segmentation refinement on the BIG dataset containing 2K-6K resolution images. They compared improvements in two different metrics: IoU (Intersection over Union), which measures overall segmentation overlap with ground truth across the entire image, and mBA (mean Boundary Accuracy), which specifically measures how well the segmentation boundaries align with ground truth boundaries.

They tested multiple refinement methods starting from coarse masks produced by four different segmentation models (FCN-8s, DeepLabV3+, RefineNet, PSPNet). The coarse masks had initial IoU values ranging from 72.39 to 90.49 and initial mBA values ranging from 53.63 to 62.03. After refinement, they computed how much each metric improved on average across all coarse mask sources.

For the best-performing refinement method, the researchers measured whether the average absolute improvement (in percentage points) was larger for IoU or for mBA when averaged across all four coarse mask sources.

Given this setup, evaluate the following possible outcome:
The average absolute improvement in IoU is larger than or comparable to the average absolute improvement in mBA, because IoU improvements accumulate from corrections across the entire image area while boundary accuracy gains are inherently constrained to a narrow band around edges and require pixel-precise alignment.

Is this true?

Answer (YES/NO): NO